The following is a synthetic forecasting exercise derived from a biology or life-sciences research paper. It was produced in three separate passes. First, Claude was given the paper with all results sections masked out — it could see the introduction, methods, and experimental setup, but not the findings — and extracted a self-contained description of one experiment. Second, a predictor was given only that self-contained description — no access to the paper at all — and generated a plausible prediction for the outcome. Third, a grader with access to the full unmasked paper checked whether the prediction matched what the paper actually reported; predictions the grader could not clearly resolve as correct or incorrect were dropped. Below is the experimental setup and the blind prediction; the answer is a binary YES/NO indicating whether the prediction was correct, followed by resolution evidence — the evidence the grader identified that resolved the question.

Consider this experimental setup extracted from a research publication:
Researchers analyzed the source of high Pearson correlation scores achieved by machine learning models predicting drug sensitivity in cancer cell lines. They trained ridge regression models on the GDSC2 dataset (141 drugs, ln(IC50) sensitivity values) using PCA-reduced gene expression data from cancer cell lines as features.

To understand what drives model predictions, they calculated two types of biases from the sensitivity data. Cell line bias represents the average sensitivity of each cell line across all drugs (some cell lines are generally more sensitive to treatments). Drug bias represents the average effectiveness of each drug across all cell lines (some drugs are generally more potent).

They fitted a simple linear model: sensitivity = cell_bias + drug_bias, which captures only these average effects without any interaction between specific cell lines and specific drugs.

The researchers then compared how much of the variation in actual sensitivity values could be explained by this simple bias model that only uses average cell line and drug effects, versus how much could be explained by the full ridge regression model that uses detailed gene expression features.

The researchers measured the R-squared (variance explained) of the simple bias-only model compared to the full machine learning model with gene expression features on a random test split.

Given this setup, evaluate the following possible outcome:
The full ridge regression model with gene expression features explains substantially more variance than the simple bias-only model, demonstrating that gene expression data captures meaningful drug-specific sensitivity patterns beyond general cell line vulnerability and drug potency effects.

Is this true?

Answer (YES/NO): NO